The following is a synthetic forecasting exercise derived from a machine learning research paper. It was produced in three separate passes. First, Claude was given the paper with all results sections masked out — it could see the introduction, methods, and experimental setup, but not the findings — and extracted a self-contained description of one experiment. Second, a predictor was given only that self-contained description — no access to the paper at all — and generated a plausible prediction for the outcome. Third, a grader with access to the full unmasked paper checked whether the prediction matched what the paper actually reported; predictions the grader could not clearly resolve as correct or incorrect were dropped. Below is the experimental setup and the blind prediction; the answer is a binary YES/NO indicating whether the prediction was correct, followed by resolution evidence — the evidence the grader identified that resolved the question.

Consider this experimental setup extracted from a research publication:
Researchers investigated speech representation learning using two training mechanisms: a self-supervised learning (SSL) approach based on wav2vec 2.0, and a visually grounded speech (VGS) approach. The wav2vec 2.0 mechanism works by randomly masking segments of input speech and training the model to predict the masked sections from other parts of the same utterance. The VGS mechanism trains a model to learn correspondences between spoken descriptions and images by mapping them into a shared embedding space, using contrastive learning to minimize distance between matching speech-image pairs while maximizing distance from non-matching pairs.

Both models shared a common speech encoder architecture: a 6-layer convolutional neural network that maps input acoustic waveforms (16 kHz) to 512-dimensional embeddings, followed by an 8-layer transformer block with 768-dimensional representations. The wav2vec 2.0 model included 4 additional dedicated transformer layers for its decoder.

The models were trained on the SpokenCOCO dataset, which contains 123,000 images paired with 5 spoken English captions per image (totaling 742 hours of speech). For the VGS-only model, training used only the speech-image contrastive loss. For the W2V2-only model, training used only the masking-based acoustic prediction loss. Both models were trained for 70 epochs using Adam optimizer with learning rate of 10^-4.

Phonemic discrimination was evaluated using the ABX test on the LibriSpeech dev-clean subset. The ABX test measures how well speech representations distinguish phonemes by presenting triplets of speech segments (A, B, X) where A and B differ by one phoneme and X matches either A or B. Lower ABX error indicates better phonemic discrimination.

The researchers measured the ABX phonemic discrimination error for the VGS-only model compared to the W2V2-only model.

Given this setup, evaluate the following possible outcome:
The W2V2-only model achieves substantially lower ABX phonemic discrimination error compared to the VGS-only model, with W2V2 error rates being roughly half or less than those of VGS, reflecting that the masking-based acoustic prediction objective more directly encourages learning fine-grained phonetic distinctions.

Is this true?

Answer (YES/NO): NO